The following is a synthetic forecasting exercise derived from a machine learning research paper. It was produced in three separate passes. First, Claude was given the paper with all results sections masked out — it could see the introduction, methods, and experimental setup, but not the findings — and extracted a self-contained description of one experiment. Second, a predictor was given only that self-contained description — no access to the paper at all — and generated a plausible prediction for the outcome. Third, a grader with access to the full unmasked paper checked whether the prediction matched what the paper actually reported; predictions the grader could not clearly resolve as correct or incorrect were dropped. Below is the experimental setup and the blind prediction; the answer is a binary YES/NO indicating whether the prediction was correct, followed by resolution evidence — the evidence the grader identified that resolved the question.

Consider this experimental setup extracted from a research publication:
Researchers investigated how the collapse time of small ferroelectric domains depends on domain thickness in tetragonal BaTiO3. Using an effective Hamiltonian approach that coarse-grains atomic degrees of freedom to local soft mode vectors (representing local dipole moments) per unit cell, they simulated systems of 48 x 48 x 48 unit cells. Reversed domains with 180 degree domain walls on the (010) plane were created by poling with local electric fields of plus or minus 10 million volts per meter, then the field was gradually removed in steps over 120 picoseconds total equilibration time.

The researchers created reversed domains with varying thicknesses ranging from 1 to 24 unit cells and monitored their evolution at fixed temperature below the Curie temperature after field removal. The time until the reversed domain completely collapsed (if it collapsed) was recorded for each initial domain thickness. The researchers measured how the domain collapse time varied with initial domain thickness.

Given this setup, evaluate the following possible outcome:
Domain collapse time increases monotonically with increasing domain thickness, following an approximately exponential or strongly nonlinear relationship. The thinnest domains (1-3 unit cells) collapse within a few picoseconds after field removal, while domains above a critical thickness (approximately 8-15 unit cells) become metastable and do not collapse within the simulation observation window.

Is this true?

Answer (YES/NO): NO